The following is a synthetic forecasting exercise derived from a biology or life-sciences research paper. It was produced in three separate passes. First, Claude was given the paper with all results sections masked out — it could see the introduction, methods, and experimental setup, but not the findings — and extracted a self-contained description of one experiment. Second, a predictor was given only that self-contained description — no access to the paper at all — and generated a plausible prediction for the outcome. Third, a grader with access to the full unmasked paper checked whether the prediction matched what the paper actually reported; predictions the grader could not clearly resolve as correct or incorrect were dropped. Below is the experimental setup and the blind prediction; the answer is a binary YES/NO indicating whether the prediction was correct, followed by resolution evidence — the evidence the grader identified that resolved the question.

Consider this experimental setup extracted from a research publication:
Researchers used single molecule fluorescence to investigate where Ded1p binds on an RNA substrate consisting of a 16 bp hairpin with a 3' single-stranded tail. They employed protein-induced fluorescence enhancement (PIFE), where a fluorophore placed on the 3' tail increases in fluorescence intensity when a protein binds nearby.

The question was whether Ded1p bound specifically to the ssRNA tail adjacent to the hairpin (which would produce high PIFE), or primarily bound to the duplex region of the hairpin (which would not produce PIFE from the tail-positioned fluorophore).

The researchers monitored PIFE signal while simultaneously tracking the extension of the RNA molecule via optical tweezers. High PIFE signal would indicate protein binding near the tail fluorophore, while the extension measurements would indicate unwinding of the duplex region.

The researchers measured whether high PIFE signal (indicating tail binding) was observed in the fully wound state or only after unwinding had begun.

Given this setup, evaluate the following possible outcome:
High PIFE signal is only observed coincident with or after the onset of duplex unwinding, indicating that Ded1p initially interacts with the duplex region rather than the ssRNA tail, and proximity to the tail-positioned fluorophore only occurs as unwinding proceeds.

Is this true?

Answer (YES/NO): NO